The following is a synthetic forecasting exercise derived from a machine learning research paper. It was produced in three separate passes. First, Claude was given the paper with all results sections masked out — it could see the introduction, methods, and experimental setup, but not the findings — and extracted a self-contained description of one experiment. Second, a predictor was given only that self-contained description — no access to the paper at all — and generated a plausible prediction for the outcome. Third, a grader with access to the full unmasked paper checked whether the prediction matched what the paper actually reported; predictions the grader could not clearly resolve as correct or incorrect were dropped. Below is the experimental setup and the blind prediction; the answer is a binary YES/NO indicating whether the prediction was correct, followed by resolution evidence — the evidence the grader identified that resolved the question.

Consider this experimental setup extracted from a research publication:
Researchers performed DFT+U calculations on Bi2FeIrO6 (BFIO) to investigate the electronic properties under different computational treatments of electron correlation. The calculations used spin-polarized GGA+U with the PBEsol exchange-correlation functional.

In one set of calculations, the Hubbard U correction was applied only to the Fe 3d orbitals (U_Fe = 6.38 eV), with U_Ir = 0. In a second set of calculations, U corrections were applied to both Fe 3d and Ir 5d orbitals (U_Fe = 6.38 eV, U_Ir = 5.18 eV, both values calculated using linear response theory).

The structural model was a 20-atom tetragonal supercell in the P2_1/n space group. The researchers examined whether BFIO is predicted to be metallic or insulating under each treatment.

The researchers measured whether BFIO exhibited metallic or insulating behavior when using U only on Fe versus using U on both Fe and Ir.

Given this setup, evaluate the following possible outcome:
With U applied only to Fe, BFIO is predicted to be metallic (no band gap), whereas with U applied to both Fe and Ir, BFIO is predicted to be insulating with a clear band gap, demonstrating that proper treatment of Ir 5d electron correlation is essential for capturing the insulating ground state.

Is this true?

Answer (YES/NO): YES